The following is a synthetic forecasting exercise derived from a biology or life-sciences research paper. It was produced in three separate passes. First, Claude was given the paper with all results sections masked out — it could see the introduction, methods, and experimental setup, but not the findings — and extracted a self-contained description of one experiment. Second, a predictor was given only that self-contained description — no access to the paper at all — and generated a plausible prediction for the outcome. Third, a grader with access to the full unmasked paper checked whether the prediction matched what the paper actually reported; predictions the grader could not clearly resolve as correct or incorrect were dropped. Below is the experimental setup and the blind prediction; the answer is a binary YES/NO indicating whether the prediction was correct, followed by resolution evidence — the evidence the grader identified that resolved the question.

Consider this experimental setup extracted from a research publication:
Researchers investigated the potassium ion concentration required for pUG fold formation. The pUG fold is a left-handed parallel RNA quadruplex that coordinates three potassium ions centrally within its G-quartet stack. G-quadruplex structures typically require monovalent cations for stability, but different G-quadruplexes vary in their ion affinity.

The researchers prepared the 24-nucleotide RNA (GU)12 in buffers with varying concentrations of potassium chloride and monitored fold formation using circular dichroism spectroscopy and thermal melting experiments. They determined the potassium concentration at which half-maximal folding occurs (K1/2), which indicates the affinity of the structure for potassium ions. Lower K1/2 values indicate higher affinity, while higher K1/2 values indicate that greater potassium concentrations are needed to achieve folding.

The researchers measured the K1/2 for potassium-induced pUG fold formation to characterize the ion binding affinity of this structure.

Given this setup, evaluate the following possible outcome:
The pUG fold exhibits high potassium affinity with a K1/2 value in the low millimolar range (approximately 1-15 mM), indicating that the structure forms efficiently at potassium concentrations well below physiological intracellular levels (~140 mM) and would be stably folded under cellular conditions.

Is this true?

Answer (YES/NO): YES